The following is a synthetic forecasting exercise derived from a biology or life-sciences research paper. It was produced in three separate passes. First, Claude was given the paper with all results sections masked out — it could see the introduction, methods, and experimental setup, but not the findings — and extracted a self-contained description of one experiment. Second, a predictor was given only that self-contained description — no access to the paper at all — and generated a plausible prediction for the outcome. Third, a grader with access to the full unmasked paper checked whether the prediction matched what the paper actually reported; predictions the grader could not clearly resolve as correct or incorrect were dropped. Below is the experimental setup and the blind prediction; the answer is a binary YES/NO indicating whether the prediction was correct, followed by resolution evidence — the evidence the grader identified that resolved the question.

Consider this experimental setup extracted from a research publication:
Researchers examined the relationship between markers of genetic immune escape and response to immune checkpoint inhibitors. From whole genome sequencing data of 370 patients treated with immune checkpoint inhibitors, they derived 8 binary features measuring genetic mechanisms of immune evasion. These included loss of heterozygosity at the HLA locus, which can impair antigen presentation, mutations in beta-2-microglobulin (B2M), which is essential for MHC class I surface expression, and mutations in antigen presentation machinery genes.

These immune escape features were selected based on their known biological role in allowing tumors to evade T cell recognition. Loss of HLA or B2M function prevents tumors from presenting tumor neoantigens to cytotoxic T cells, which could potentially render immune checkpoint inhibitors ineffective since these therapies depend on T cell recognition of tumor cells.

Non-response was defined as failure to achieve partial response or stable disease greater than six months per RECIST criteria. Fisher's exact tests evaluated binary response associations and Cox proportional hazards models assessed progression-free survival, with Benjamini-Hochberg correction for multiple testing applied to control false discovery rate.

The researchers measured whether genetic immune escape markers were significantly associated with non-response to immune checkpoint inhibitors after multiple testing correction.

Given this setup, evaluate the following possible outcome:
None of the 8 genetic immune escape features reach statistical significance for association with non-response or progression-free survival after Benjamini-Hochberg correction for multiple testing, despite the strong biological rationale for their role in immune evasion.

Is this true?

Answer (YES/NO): NO